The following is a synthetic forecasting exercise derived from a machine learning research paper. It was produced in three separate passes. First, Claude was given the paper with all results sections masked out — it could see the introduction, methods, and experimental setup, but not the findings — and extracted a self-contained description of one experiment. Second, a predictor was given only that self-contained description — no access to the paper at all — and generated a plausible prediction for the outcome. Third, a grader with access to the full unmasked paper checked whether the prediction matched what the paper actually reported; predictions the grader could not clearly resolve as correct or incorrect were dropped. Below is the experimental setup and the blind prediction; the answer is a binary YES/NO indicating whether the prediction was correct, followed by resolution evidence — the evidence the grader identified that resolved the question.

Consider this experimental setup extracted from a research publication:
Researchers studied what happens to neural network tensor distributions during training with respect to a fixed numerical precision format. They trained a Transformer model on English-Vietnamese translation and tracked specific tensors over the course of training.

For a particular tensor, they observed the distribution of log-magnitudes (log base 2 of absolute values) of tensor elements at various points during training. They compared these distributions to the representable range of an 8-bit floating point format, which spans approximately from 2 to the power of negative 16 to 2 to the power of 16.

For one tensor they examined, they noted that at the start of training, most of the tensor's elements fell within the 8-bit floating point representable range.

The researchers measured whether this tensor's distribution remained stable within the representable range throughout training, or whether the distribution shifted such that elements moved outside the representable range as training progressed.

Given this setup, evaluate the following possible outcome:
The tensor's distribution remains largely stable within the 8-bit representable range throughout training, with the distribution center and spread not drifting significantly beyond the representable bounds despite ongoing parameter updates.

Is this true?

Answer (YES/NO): NO